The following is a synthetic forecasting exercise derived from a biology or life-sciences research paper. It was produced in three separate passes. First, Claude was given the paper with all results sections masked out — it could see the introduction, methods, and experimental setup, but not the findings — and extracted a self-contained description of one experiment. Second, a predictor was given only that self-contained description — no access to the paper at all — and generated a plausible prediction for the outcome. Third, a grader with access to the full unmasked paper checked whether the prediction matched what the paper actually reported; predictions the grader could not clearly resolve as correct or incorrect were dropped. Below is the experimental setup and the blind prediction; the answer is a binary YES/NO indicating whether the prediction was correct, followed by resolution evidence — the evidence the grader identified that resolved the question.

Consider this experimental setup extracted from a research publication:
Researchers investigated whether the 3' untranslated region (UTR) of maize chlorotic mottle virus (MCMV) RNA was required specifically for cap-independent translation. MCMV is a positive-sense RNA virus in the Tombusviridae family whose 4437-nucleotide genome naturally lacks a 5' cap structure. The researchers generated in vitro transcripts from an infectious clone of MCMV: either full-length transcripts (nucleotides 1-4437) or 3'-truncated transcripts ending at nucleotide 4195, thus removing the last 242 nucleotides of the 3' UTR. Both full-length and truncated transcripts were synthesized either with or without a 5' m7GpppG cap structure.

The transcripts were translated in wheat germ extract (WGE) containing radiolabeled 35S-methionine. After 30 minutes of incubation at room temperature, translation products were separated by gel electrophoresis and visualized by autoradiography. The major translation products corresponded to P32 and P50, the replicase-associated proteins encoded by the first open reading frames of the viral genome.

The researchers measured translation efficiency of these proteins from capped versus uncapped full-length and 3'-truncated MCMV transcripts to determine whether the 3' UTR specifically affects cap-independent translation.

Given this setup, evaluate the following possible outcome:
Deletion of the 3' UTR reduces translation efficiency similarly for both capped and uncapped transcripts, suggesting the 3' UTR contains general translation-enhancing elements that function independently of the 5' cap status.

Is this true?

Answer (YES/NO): NO